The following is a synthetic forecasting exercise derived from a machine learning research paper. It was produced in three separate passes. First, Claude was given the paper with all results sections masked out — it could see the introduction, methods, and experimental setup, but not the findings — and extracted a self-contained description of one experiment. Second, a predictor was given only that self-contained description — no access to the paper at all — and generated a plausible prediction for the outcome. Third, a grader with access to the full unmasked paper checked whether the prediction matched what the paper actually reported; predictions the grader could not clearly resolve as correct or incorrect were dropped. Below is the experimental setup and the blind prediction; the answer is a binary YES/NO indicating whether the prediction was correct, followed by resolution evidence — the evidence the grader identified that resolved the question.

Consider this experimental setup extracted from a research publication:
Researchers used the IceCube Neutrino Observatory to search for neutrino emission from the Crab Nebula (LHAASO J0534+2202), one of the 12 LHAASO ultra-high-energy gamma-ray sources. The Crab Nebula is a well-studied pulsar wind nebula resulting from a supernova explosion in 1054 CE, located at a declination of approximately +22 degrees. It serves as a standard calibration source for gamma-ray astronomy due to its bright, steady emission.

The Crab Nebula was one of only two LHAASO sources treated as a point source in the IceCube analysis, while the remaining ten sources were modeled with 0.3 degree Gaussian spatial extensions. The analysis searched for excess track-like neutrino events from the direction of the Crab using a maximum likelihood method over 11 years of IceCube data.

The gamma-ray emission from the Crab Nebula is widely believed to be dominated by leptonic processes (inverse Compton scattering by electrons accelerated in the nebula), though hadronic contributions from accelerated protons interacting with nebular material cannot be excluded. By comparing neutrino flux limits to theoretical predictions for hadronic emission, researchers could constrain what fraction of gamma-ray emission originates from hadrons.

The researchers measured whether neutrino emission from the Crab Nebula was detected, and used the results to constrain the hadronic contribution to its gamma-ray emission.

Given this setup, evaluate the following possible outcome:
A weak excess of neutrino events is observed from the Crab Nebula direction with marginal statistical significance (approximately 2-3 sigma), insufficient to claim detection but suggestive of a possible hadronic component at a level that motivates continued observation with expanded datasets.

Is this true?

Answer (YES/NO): NO